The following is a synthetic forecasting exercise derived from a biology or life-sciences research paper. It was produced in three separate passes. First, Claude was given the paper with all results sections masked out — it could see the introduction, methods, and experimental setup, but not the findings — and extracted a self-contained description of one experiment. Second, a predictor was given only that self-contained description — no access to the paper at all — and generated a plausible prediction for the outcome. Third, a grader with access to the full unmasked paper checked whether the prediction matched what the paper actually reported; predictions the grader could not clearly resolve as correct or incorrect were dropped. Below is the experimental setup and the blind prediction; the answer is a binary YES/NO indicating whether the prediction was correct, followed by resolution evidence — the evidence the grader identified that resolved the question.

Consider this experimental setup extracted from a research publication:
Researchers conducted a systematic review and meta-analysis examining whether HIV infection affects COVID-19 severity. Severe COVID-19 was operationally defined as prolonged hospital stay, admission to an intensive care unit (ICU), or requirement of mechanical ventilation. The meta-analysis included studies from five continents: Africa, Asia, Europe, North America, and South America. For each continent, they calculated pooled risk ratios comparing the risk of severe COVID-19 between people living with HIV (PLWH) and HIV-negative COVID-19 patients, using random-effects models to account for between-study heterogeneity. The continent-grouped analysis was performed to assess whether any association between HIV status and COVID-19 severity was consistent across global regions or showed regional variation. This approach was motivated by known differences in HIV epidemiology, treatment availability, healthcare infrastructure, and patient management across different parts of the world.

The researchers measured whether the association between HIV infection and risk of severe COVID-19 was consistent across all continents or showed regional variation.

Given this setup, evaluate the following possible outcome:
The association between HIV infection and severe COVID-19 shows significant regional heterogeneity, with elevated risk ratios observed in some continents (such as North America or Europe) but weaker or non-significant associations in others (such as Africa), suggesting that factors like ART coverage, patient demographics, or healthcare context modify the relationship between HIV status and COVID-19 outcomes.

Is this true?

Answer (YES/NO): NO